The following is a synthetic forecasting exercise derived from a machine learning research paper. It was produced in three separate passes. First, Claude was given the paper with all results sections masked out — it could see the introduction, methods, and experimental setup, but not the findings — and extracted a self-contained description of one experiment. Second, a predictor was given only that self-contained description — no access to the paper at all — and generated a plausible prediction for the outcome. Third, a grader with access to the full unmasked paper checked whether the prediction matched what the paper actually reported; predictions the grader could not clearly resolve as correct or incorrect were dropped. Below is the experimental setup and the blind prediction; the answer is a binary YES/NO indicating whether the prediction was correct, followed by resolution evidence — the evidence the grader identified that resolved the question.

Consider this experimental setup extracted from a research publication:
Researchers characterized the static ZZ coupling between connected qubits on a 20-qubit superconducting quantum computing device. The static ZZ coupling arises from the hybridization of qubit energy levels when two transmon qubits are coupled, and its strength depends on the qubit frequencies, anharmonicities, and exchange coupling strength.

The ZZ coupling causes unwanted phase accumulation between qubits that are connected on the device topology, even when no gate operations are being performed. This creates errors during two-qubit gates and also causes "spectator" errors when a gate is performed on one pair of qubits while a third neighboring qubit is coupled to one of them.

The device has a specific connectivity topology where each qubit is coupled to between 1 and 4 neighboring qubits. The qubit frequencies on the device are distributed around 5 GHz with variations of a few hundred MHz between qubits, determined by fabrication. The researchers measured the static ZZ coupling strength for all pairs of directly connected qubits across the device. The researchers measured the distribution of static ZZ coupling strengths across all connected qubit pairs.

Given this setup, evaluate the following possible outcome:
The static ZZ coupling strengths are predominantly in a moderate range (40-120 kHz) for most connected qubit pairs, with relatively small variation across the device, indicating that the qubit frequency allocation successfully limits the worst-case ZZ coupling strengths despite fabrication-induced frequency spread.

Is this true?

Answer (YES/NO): NO